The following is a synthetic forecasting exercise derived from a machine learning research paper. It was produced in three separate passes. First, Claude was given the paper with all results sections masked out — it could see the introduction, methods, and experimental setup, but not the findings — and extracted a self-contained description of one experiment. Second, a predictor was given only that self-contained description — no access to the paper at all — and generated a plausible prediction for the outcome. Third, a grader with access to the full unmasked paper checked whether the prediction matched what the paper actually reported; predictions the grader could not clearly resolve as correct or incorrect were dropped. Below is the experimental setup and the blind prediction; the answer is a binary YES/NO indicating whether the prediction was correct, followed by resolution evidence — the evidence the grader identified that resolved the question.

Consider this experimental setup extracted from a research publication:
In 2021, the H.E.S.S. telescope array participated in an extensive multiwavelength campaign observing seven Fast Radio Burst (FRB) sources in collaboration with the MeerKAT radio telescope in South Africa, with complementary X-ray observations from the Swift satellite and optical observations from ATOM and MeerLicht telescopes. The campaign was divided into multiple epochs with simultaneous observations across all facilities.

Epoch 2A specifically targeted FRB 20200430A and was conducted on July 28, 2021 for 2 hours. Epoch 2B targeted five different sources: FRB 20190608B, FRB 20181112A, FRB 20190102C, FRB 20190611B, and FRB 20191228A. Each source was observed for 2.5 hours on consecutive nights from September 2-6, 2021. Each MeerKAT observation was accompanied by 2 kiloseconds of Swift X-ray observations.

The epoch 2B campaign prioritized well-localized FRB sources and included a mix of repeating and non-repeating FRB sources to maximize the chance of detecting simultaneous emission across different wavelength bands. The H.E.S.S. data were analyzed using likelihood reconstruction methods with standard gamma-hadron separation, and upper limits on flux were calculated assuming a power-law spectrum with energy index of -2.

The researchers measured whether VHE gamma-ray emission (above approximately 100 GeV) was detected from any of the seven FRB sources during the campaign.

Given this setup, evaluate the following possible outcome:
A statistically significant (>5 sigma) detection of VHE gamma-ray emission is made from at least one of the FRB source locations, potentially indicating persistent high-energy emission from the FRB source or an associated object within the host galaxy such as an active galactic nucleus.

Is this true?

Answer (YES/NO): NO